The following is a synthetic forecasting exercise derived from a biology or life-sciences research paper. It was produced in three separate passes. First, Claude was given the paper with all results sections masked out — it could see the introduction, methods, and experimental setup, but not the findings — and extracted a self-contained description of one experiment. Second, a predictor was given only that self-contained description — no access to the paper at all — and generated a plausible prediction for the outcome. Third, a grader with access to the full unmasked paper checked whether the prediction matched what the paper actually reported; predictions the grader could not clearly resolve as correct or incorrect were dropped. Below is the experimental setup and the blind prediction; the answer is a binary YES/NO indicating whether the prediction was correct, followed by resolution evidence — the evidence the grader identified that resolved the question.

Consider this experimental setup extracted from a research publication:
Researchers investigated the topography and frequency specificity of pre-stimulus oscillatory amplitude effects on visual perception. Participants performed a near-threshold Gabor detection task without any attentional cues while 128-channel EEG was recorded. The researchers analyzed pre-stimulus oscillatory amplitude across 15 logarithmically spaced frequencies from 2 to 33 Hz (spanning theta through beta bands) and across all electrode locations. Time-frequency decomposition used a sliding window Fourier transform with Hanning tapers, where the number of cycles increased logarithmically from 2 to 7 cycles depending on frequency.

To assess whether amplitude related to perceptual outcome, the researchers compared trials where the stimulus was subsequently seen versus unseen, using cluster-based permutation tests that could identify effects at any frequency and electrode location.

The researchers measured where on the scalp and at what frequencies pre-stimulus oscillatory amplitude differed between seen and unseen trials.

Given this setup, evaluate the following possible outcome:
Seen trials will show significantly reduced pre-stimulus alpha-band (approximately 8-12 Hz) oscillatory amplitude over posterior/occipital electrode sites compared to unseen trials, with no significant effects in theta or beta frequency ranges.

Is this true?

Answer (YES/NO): YES